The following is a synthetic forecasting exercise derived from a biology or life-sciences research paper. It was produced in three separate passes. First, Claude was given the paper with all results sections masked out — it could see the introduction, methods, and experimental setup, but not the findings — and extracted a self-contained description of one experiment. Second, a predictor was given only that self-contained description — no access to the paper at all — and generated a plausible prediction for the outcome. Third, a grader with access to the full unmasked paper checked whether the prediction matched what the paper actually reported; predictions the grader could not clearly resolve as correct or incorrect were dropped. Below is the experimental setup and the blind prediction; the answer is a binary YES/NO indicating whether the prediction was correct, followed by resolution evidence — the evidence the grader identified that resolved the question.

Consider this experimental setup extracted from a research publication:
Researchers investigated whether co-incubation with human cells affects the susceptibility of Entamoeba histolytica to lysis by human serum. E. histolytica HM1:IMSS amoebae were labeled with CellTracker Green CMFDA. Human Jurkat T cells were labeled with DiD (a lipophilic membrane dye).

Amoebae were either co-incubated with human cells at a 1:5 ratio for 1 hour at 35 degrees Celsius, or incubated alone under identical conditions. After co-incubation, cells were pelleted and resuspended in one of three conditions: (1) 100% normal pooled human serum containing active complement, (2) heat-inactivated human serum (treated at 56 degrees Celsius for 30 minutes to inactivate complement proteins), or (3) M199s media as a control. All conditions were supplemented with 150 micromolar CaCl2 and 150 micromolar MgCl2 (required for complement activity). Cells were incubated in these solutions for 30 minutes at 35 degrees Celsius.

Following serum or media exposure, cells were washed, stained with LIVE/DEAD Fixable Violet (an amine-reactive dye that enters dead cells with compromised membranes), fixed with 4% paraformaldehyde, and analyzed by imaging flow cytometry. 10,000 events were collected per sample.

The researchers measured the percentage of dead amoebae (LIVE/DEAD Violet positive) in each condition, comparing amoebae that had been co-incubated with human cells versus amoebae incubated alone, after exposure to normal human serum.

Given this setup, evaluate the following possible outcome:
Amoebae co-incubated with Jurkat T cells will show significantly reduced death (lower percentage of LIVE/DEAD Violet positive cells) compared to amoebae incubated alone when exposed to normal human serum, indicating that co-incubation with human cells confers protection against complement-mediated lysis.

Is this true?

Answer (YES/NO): YES